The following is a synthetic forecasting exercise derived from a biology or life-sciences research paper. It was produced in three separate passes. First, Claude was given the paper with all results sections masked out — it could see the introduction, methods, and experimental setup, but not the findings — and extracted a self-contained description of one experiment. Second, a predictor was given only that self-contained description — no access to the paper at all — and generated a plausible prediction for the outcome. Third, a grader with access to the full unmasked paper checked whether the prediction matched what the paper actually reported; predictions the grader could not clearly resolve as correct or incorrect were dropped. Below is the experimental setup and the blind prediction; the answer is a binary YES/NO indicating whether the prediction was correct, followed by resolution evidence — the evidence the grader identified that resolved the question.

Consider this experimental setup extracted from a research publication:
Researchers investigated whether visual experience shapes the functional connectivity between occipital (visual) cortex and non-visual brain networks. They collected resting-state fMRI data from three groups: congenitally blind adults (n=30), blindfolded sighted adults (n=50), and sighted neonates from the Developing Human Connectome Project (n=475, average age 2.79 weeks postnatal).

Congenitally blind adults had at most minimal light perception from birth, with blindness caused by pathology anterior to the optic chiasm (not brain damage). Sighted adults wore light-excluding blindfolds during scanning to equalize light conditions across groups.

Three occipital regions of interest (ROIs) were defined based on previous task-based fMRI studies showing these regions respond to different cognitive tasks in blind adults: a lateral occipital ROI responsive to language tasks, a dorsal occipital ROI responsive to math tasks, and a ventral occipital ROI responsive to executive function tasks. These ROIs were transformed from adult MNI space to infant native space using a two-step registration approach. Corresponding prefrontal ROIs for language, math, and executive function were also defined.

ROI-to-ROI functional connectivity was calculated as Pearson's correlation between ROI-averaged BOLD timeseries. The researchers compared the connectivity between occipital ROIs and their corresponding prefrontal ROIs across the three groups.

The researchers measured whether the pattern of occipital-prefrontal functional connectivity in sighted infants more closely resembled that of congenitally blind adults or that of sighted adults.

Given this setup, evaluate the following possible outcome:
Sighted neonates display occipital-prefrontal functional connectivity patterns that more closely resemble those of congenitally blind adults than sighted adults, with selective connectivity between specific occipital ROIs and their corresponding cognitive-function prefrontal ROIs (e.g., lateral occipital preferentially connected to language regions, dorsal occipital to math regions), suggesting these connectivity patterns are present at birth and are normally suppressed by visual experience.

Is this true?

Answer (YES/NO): NO